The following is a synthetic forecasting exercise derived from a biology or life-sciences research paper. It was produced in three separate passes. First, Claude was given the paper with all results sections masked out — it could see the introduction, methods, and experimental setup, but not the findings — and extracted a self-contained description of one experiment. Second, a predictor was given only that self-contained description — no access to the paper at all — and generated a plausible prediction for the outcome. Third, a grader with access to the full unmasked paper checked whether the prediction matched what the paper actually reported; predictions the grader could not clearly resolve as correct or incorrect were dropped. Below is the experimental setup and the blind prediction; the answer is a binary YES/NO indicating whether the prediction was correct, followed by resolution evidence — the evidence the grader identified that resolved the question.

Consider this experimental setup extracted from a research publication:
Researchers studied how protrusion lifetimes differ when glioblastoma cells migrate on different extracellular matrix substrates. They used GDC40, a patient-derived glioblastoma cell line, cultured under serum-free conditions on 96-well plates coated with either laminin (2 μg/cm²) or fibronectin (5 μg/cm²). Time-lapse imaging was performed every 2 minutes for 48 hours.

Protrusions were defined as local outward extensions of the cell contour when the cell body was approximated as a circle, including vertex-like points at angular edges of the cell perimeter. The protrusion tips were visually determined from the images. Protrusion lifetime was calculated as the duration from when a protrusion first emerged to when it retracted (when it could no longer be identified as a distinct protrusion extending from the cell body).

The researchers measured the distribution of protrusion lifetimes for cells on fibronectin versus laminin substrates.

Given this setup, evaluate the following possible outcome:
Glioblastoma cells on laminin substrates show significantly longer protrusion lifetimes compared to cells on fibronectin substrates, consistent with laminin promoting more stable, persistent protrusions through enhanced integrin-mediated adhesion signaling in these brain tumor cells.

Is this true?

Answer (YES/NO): NO